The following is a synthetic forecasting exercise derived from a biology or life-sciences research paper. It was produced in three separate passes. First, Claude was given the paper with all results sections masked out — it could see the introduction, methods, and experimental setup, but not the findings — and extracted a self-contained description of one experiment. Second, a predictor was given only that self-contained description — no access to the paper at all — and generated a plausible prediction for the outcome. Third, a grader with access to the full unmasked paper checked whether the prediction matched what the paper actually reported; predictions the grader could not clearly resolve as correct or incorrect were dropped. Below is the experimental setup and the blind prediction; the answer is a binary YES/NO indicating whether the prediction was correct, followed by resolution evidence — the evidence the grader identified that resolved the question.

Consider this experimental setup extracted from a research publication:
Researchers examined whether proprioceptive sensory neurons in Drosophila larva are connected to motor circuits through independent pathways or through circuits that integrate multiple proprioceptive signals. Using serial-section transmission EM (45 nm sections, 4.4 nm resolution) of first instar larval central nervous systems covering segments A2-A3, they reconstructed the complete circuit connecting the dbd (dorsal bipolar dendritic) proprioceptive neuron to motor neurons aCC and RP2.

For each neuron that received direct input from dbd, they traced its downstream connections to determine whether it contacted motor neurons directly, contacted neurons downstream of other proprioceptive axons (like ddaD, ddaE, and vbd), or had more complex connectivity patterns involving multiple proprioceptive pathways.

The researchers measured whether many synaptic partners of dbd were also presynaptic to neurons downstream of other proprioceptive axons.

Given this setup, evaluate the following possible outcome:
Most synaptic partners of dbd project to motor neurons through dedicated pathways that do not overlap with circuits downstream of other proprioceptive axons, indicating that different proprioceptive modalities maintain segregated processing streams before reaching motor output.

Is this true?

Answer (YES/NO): NO